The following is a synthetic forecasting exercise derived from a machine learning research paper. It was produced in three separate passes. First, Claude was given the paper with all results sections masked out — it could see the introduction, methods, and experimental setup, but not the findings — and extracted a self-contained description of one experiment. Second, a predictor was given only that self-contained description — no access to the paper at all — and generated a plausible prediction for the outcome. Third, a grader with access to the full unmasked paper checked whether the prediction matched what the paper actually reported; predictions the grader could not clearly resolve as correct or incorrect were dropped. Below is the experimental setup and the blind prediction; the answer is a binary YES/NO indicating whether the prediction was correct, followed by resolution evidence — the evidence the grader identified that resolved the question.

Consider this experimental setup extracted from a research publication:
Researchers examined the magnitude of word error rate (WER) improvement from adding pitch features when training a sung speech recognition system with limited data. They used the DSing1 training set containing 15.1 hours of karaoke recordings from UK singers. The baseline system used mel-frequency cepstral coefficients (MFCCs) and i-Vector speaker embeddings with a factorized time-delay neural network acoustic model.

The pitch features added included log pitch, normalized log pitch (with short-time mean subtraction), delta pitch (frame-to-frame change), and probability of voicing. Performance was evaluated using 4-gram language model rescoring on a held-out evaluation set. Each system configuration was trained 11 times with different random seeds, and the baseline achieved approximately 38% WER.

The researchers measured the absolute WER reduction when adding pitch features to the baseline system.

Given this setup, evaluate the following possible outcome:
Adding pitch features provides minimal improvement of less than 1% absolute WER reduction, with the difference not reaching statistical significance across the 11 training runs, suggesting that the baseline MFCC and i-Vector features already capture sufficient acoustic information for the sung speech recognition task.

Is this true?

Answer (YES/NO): NO